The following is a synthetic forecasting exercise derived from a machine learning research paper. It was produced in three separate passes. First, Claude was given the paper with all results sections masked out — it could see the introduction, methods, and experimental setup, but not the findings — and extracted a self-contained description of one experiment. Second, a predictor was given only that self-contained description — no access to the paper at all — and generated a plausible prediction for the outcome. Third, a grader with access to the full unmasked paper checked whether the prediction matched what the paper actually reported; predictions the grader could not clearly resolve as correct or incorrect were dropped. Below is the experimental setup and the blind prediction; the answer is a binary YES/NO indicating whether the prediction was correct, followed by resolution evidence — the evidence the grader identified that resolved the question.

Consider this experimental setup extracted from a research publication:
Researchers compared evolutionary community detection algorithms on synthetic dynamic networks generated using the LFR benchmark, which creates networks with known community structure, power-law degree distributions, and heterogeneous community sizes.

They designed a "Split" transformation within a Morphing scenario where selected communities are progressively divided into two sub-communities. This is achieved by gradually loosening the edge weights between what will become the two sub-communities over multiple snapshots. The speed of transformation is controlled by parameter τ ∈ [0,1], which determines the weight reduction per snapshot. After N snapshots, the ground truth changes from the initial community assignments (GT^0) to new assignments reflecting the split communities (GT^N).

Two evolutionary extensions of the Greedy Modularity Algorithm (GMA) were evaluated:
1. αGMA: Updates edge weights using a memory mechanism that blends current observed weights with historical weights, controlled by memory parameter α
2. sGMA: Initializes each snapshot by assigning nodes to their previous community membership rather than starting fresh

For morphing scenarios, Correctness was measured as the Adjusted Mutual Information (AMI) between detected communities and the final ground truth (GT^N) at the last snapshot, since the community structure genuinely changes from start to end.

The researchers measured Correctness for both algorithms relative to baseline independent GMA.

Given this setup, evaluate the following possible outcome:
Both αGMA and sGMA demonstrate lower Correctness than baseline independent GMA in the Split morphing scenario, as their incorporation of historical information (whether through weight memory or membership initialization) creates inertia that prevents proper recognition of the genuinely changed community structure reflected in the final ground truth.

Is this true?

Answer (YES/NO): NO